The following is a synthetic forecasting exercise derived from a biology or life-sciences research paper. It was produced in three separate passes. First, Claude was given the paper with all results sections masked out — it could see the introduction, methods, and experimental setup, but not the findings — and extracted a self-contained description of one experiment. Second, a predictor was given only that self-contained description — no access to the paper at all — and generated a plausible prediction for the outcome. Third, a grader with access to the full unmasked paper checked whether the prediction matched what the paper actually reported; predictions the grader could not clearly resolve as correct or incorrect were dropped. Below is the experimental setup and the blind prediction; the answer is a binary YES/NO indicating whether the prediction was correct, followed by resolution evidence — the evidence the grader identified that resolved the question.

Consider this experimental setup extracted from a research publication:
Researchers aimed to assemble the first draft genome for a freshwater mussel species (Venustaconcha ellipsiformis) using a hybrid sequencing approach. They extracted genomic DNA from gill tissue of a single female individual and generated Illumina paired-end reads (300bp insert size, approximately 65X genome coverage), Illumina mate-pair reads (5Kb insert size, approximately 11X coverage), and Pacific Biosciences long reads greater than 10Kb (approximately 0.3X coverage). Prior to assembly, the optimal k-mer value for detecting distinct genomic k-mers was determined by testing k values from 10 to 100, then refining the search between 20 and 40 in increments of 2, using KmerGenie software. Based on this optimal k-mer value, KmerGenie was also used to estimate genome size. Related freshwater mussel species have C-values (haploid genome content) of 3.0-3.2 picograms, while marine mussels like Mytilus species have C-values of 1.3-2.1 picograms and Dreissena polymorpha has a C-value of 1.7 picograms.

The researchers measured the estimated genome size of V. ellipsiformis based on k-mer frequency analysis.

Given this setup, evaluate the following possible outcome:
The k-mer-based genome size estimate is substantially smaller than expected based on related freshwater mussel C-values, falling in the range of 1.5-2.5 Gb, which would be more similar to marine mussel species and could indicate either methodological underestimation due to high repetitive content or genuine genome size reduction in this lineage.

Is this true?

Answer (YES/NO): YES